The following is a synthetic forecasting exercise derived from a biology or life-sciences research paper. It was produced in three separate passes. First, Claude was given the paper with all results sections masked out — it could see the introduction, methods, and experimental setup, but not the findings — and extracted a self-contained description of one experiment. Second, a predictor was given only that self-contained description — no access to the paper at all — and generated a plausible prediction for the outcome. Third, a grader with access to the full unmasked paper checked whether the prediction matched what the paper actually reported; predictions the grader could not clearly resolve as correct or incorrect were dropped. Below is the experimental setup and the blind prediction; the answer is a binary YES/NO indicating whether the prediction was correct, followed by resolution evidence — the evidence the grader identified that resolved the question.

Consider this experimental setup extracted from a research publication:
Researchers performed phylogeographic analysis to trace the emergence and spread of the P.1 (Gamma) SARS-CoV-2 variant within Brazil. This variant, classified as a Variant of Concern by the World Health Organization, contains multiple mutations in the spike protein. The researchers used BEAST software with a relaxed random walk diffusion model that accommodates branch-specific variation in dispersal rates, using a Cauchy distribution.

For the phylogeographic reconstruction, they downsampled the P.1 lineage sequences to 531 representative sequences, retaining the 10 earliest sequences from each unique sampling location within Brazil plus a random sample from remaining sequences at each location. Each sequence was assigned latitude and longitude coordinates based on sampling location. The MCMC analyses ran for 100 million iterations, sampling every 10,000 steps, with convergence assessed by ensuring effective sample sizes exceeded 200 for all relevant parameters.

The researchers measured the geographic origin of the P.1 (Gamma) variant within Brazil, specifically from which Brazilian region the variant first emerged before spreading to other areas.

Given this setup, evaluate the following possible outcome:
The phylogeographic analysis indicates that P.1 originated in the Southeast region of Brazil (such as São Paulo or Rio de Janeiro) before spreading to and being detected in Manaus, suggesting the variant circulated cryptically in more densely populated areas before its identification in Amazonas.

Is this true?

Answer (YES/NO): NO